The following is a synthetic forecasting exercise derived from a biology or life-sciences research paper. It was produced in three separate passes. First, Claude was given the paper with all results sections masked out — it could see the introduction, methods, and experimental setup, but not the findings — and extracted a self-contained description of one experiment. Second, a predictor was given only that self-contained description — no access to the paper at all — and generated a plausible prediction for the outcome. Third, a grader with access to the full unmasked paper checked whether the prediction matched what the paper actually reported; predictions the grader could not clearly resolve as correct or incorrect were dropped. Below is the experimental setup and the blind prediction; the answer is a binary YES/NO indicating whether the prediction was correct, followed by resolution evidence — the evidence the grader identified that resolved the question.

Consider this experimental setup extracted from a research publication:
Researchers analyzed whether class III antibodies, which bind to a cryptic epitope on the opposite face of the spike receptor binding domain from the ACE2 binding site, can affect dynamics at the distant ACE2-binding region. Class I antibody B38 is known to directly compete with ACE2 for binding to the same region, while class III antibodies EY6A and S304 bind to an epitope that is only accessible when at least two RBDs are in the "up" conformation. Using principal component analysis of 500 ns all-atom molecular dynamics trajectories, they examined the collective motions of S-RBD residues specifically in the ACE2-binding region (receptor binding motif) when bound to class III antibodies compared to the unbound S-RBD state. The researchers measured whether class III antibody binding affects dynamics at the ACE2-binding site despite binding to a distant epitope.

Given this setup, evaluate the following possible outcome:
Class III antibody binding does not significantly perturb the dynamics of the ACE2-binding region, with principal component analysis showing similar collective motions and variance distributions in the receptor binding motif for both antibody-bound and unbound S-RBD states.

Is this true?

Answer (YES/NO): YES